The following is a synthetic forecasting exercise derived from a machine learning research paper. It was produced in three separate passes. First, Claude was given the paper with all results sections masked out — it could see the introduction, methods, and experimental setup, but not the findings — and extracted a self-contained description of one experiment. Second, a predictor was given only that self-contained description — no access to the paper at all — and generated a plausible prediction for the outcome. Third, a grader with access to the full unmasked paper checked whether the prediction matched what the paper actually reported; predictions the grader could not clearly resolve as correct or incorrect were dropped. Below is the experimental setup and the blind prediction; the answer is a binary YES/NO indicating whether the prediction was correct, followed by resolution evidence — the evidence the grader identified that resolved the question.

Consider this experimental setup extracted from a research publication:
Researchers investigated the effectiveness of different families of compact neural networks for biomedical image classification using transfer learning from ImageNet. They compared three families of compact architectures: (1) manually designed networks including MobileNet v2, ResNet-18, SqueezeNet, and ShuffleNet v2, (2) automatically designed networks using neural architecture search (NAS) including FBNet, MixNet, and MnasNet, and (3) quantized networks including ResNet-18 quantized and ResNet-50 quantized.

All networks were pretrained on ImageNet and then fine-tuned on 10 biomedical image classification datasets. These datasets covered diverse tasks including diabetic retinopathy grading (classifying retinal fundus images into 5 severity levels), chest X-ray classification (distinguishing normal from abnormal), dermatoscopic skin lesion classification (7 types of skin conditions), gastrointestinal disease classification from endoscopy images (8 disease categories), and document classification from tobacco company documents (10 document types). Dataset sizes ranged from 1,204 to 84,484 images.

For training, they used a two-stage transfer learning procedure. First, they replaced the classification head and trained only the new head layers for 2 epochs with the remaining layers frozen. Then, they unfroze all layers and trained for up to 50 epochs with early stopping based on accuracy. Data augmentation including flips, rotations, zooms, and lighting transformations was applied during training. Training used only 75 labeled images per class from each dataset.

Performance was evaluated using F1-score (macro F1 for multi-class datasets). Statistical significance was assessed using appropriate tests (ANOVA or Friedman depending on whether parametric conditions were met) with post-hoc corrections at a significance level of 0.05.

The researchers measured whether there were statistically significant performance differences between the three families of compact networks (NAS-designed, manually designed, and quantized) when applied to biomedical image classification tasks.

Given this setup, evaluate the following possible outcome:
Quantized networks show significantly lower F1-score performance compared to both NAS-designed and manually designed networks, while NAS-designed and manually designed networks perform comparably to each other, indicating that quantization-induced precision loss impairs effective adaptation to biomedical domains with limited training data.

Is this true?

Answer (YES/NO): NO